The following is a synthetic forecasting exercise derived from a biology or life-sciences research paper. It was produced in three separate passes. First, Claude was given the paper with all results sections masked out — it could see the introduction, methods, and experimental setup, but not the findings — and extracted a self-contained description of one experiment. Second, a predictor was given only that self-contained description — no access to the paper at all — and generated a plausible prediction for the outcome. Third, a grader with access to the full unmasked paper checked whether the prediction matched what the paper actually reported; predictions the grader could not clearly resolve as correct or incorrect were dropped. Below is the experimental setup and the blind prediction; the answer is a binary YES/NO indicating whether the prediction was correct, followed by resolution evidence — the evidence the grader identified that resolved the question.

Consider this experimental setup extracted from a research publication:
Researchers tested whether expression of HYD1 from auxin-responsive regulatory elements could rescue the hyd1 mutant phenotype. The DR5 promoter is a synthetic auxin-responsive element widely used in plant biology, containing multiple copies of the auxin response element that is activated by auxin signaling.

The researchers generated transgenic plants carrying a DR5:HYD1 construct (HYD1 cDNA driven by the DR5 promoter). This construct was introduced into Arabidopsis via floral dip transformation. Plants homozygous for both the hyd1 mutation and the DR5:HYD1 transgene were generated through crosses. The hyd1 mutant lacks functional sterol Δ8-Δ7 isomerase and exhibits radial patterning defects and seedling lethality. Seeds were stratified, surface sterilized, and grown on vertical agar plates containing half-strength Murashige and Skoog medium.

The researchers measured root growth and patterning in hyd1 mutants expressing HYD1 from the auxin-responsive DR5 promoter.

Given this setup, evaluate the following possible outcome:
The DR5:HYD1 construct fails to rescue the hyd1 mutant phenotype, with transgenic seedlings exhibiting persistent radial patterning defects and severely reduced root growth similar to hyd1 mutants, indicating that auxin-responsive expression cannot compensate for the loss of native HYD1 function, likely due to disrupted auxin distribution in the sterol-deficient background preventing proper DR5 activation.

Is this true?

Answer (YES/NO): NO